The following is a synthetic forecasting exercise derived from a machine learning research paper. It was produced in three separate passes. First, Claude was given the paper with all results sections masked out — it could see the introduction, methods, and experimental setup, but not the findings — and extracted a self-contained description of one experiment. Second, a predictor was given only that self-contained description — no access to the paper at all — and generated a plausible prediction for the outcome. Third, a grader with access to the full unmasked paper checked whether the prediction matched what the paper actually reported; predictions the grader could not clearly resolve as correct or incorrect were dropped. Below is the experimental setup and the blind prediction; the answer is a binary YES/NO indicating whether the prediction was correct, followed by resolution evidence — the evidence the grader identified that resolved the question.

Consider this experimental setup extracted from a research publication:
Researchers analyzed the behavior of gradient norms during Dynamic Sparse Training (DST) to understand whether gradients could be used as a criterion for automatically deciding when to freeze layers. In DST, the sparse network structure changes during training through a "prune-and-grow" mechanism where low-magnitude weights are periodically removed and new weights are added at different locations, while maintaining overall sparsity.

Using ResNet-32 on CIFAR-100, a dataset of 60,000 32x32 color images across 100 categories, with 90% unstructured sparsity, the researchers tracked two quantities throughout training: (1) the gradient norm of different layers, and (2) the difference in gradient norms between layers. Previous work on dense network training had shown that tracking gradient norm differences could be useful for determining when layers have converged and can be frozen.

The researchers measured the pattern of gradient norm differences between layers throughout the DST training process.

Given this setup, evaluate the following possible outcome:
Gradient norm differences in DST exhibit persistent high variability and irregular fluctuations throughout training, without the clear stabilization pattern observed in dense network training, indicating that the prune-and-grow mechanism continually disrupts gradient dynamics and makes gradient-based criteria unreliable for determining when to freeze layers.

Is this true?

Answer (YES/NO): NO